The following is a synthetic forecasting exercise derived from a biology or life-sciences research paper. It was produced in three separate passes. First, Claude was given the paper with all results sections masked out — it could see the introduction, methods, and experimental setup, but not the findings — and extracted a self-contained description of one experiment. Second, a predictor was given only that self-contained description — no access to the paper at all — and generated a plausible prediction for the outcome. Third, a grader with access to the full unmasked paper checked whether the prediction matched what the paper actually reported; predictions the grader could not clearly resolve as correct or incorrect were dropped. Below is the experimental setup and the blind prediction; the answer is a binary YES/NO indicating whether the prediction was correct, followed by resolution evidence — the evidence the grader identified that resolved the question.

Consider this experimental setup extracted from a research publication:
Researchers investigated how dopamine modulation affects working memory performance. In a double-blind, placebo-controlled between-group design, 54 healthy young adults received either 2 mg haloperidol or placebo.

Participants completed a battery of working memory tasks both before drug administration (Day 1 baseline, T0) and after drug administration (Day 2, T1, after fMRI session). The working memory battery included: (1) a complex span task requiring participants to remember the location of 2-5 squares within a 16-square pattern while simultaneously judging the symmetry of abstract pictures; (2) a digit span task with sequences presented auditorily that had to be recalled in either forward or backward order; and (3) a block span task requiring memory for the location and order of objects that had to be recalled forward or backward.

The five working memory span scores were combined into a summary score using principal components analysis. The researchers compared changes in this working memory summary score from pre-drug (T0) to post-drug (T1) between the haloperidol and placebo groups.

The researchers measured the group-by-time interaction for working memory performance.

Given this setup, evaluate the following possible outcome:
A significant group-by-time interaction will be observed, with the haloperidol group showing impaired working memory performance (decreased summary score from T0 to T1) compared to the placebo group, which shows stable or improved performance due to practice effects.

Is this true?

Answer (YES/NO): YES